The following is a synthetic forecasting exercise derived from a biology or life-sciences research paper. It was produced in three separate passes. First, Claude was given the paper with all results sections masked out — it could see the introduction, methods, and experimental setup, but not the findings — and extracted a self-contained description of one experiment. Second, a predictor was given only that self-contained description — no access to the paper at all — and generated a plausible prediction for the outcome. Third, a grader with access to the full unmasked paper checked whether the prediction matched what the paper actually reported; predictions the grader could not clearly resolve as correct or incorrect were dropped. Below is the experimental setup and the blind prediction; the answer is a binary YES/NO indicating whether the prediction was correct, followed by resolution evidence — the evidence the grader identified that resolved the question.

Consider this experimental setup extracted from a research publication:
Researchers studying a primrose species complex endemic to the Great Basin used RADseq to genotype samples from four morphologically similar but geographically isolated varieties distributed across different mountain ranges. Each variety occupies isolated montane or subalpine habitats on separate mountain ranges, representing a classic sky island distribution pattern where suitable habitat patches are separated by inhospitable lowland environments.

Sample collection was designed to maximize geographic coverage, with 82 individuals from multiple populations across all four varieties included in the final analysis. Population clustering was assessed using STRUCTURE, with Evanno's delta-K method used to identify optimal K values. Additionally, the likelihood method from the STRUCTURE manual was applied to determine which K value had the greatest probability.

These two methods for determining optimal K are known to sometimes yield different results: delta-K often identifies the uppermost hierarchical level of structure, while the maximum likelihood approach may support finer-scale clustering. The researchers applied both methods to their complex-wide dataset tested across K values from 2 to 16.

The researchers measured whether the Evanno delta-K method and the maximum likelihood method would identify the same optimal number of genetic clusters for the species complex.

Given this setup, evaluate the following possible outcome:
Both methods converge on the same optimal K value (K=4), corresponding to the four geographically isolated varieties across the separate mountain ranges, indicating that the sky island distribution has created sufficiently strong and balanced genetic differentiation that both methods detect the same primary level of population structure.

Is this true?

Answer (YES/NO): NO